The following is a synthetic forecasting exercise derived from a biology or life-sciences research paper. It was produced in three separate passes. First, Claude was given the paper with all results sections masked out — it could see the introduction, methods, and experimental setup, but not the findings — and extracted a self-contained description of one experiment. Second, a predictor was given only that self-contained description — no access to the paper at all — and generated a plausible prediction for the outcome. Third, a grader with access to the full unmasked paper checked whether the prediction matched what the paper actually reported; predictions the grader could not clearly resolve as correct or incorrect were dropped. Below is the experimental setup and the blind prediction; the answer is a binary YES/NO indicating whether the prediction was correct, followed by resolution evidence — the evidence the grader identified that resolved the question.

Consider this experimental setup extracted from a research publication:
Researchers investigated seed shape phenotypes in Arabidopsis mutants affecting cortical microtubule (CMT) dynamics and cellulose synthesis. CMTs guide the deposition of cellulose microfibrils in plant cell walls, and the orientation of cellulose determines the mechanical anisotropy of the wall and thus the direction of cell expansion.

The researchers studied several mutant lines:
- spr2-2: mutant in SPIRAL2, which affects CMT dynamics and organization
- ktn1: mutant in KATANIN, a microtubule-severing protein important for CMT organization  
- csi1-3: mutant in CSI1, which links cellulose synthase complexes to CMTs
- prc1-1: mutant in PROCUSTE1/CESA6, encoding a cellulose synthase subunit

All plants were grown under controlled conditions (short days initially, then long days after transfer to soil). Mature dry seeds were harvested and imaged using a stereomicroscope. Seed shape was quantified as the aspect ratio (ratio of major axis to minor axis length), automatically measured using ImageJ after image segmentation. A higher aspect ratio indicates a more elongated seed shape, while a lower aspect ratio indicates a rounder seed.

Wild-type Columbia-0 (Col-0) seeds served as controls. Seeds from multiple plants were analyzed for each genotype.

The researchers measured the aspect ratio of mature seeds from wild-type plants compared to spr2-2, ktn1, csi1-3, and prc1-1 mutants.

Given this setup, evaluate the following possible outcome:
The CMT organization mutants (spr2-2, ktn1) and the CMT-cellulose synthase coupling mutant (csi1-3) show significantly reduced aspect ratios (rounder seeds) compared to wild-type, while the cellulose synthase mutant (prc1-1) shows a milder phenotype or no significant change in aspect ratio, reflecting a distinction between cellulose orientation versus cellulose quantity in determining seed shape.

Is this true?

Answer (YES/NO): NO